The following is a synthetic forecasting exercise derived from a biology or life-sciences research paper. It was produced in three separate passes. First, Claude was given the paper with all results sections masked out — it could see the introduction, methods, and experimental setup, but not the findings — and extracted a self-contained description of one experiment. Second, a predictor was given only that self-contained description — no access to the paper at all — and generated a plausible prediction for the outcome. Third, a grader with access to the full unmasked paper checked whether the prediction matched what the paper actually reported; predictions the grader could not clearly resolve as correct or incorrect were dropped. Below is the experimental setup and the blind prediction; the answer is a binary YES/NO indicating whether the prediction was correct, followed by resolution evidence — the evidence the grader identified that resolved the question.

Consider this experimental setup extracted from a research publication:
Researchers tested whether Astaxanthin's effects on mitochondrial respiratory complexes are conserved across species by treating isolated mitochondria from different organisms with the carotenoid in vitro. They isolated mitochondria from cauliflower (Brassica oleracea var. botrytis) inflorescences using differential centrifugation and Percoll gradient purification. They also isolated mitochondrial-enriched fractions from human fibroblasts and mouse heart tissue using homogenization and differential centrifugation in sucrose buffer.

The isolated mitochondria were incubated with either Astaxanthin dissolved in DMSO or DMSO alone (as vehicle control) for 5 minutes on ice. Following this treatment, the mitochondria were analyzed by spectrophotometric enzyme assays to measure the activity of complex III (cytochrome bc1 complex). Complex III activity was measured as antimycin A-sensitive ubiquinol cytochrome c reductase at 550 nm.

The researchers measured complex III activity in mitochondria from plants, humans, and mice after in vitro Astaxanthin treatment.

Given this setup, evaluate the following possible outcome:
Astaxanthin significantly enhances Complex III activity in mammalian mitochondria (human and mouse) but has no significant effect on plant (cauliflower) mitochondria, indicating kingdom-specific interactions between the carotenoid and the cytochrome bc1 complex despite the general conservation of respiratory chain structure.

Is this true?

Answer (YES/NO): NO